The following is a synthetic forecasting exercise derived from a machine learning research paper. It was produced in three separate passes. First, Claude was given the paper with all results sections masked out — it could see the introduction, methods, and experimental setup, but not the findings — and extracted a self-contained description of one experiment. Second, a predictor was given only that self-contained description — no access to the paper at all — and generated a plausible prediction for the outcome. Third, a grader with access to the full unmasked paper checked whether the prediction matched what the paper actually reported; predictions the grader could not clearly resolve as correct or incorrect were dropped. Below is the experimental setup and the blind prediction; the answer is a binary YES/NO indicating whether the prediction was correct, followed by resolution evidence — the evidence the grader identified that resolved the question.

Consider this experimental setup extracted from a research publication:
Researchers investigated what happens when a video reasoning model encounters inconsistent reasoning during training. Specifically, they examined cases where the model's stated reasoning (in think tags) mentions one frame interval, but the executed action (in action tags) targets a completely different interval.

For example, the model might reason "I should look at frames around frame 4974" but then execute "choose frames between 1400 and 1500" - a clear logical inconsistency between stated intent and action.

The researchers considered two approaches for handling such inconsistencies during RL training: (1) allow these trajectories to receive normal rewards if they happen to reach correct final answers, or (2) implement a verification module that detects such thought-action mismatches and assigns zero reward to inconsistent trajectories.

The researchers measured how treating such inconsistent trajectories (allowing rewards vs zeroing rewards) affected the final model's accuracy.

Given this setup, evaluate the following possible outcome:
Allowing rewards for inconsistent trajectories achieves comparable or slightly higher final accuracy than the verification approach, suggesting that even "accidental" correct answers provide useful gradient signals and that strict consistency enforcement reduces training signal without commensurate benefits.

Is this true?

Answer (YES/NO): NO